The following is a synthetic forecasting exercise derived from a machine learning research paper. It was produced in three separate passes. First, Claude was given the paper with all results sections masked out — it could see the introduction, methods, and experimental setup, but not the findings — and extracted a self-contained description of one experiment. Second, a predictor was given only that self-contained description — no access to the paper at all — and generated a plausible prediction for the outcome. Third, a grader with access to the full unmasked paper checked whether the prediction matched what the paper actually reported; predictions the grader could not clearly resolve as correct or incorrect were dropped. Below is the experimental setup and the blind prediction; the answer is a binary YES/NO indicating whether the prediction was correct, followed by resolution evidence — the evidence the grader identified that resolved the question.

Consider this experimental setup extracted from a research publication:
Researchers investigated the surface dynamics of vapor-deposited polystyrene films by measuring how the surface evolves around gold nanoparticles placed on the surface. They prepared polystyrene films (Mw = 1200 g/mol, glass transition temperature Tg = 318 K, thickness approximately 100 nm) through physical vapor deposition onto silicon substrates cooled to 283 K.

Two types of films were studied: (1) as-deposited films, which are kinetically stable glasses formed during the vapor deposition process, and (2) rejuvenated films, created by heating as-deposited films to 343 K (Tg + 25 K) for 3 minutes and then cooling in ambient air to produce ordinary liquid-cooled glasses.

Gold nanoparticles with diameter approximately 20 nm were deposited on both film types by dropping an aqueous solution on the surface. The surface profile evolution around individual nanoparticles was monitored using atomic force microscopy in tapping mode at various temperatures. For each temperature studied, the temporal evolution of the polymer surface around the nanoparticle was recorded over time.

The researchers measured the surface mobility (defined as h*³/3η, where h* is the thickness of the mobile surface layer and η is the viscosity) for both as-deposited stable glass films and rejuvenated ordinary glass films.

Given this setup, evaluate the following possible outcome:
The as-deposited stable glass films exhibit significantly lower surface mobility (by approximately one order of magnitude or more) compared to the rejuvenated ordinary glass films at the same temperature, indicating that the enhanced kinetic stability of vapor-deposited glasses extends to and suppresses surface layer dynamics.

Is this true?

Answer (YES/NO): NO